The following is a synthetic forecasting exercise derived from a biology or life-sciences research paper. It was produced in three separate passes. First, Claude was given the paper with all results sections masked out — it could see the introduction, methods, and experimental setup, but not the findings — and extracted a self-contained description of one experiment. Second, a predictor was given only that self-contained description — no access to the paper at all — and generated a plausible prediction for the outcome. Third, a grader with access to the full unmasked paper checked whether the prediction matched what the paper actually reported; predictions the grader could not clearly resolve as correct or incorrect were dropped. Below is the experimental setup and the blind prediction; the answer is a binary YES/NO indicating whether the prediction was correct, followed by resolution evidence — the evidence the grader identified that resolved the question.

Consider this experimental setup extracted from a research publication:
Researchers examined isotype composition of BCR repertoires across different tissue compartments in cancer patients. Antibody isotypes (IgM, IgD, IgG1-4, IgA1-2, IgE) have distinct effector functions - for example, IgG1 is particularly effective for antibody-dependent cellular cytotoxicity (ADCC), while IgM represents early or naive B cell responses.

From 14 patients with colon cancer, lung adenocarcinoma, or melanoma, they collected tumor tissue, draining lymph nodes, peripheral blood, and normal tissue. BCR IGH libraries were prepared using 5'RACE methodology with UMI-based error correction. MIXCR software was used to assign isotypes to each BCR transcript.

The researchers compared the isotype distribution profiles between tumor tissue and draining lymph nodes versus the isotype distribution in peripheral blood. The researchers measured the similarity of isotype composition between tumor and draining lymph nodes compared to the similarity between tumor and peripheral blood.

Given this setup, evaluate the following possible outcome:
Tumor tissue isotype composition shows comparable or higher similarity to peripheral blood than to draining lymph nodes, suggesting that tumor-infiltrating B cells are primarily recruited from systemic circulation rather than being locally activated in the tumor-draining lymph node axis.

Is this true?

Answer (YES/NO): NO